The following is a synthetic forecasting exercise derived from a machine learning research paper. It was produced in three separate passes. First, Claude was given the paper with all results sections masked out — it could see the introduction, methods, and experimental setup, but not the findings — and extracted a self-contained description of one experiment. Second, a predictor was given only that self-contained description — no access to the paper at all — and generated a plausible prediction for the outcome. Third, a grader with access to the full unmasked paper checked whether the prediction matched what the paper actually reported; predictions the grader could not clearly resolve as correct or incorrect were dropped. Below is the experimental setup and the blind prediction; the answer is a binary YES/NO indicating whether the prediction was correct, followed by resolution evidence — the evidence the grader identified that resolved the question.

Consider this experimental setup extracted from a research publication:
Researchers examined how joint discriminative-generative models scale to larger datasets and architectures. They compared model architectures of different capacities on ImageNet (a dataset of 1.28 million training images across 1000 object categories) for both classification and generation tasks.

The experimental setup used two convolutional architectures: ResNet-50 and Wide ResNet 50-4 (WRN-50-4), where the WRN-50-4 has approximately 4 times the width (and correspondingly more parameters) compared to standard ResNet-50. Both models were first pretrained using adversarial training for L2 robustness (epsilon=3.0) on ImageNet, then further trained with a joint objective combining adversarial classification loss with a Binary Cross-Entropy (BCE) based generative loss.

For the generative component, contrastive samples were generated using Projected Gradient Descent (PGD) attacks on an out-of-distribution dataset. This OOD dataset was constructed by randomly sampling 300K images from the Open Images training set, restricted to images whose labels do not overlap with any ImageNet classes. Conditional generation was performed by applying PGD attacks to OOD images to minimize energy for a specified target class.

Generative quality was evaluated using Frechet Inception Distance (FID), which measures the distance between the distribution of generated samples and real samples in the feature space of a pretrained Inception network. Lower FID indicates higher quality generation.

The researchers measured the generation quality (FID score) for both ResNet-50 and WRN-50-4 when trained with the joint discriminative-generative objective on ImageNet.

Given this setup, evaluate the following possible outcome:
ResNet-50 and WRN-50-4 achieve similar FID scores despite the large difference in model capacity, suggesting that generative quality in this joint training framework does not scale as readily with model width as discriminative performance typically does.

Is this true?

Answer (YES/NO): NO